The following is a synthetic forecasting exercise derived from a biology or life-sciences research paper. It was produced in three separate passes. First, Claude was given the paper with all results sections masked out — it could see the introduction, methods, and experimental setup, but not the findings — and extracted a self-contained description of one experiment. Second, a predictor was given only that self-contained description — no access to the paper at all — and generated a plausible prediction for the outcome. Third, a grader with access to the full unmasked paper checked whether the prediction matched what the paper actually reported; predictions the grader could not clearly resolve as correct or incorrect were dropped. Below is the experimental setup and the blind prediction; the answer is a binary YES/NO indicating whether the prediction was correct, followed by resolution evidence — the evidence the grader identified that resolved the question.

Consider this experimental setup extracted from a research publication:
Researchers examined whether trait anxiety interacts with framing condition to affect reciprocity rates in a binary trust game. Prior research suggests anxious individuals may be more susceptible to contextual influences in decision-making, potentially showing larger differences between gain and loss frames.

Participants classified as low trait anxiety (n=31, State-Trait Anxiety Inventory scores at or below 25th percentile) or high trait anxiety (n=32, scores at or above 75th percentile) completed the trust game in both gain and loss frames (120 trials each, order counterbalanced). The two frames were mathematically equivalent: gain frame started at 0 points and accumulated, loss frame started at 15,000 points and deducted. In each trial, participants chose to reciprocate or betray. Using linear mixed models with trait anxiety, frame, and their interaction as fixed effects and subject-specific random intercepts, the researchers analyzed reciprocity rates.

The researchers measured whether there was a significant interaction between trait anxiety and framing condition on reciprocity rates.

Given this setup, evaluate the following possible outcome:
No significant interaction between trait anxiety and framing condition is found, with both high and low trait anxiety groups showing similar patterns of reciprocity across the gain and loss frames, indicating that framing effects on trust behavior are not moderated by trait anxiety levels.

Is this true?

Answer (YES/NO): YES